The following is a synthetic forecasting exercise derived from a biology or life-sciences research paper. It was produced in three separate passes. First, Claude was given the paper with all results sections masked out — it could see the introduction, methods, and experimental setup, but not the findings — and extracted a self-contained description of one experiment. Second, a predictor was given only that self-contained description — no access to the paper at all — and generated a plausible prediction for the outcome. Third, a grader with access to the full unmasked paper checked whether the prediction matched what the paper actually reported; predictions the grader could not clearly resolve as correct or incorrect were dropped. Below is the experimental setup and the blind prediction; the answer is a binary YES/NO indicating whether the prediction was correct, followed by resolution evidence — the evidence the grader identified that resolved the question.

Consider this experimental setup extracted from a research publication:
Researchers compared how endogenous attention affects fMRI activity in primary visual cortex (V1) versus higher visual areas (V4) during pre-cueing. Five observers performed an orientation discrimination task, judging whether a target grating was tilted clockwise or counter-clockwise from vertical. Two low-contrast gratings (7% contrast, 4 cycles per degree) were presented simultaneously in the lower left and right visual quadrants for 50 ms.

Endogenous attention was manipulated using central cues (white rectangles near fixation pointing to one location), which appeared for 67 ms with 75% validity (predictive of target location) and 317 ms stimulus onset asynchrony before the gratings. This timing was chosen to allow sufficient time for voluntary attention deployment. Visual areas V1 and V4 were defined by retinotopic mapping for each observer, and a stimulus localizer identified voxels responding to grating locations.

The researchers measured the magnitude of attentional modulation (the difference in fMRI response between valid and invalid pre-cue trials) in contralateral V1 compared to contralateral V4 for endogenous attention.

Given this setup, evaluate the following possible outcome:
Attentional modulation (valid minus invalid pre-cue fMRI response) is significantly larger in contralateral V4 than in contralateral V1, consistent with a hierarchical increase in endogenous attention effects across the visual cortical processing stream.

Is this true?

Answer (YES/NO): YES